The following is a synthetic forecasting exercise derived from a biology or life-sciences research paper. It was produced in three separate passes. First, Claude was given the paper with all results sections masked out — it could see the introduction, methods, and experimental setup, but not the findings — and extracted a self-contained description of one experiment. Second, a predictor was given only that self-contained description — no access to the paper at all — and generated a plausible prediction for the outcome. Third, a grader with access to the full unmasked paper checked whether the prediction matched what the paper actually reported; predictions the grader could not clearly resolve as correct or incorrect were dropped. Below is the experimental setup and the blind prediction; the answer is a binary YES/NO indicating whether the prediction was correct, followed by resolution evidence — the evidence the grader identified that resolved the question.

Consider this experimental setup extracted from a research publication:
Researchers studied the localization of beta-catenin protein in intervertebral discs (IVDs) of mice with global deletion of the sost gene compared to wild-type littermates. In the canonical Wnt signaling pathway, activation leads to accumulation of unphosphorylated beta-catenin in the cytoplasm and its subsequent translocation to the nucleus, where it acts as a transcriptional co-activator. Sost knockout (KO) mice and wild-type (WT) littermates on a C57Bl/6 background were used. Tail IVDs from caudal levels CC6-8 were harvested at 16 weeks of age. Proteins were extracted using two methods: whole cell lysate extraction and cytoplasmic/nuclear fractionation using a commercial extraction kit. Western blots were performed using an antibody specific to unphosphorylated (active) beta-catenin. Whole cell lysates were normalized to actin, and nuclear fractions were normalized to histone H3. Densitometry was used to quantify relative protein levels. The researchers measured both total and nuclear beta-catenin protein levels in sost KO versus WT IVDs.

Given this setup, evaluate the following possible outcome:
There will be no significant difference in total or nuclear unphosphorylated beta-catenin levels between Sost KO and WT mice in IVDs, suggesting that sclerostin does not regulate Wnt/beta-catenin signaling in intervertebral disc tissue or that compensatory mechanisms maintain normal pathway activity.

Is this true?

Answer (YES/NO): NO